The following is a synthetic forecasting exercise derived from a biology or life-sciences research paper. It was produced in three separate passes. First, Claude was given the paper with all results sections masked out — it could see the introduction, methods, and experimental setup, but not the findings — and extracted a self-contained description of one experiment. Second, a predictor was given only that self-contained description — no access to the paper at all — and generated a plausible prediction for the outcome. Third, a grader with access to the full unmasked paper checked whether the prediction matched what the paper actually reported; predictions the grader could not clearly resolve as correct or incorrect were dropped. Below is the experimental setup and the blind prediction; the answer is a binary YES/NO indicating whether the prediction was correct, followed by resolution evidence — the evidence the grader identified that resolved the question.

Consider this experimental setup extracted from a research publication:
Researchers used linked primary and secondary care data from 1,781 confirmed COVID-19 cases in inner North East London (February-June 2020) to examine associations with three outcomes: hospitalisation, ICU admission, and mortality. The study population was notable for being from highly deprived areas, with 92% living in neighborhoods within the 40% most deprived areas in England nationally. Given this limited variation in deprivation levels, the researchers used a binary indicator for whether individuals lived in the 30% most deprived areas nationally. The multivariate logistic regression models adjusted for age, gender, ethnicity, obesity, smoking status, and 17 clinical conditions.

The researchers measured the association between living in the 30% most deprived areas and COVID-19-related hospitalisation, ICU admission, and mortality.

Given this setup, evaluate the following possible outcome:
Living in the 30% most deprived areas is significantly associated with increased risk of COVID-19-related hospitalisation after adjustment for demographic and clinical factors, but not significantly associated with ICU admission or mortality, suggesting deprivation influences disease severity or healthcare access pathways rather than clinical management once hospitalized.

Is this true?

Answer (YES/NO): NO